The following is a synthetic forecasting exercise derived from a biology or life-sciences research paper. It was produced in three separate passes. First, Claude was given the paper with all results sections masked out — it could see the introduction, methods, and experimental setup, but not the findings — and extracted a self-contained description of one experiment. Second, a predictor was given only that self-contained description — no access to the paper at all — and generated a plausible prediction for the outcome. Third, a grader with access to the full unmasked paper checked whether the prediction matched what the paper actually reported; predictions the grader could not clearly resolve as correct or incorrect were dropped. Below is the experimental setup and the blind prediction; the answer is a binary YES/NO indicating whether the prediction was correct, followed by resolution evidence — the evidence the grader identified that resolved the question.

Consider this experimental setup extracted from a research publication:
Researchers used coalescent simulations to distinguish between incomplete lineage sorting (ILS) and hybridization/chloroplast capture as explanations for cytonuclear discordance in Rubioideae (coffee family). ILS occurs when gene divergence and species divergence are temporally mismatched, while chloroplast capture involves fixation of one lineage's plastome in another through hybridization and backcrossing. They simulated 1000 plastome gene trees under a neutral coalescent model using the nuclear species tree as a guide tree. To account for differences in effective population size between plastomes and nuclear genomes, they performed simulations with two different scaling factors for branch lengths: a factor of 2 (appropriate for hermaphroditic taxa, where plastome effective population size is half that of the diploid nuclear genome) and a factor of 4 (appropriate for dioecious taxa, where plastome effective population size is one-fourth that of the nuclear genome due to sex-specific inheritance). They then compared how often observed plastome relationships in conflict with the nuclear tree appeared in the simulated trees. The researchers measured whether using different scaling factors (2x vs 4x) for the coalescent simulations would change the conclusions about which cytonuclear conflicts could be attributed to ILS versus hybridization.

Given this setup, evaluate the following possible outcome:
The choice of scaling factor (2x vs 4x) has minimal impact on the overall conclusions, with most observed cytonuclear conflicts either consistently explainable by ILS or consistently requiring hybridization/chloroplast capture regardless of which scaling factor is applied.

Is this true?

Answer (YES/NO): NO